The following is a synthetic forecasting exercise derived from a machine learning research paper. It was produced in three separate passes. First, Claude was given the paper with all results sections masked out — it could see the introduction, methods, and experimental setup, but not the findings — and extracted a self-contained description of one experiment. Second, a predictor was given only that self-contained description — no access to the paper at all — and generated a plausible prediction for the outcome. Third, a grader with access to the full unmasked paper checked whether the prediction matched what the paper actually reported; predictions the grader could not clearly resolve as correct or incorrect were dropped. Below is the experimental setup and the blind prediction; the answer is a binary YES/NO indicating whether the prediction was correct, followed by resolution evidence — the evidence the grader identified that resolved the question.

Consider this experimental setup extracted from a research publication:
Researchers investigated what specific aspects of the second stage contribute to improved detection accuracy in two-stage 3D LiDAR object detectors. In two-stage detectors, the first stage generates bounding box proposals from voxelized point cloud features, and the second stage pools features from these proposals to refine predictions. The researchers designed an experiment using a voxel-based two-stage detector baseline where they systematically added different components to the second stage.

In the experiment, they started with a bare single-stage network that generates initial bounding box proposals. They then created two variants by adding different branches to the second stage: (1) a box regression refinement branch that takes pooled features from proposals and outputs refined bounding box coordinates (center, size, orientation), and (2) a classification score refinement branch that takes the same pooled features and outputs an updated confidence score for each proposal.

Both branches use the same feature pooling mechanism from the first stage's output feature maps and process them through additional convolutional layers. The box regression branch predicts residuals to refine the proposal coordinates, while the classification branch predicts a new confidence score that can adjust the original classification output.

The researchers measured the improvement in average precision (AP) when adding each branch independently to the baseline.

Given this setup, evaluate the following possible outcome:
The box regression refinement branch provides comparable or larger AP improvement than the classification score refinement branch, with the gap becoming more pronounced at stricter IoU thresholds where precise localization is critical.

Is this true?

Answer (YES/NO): NO